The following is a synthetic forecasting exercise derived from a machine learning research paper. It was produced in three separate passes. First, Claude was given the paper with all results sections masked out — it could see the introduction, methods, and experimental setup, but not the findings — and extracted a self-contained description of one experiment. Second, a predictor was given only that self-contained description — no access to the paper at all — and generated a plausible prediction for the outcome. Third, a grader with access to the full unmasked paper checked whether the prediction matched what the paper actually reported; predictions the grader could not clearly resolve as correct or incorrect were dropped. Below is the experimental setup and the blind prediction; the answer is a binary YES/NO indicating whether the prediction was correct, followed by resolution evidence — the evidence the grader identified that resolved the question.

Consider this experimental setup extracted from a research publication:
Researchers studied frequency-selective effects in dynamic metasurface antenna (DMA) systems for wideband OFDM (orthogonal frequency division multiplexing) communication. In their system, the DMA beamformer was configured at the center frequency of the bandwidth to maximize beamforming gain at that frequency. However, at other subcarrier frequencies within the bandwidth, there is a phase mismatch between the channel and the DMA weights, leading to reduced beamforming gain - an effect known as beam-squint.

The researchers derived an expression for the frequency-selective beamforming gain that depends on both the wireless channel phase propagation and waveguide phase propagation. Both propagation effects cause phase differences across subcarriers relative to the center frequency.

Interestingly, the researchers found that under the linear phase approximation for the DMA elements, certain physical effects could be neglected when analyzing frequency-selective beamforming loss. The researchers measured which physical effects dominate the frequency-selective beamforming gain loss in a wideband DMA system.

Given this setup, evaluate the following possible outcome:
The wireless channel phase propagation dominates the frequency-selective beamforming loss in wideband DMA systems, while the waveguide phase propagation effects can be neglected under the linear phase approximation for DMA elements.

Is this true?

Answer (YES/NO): NO